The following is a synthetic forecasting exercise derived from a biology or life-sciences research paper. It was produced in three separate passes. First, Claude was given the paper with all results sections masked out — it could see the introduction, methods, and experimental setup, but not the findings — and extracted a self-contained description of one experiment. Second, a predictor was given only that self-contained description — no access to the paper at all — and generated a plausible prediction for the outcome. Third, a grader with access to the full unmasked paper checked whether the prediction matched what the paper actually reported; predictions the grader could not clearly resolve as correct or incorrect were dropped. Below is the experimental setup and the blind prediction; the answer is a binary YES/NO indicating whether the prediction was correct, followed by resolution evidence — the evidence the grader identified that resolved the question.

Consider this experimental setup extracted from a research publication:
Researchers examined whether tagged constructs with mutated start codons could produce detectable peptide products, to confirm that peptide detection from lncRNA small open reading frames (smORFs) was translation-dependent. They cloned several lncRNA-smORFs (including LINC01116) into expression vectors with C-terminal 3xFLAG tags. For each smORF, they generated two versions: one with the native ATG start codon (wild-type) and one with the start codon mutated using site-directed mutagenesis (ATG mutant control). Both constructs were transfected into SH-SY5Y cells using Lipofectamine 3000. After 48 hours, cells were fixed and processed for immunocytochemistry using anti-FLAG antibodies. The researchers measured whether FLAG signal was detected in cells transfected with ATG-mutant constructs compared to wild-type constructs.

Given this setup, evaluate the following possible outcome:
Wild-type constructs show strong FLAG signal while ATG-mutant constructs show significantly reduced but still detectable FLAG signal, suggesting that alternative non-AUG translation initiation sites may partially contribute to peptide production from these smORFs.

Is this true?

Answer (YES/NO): NO